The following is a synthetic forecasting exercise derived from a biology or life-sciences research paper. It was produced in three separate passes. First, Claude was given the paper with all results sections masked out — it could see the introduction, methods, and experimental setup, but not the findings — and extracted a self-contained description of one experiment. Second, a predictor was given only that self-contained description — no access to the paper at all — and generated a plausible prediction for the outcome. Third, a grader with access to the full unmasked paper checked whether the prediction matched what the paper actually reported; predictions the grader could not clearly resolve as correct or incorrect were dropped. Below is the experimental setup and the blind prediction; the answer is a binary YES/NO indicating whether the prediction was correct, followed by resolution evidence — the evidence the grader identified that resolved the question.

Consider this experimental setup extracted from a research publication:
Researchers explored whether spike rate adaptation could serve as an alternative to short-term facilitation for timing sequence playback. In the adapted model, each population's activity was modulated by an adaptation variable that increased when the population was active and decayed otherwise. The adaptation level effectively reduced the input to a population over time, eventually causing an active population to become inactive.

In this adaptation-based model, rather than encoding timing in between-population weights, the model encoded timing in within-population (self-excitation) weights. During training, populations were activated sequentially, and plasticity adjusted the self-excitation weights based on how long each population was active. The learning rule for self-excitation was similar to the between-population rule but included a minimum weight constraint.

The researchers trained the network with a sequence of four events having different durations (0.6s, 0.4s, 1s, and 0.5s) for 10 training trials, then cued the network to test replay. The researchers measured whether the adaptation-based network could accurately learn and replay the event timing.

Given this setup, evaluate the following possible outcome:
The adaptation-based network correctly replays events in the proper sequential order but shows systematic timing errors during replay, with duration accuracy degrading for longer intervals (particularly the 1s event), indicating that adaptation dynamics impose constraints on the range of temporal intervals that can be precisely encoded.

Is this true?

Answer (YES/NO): NO